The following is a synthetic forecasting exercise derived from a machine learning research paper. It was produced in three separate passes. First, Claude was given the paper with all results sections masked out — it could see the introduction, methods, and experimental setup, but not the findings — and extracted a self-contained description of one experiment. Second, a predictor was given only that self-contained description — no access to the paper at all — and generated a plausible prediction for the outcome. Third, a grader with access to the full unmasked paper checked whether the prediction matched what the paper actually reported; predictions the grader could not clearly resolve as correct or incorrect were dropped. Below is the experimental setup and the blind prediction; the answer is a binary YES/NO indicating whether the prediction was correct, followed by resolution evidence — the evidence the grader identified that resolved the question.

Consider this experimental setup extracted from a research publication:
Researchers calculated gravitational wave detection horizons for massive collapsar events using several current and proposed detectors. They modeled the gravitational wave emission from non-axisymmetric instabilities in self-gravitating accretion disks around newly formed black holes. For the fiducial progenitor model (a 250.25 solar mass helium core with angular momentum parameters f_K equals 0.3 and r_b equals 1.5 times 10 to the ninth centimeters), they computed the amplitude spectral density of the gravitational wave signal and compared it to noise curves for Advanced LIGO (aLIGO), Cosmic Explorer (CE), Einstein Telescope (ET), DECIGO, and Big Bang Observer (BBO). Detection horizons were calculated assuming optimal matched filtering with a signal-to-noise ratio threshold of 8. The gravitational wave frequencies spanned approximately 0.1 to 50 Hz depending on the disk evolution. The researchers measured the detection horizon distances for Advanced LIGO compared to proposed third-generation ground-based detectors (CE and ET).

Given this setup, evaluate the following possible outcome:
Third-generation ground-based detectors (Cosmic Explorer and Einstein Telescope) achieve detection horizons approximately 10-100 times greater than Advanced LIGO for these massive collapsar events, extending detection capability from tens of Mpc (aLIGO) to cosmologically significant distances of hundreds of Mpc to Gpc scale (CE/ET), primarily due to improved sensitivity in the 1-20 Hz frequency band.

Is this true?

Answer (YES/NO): NO